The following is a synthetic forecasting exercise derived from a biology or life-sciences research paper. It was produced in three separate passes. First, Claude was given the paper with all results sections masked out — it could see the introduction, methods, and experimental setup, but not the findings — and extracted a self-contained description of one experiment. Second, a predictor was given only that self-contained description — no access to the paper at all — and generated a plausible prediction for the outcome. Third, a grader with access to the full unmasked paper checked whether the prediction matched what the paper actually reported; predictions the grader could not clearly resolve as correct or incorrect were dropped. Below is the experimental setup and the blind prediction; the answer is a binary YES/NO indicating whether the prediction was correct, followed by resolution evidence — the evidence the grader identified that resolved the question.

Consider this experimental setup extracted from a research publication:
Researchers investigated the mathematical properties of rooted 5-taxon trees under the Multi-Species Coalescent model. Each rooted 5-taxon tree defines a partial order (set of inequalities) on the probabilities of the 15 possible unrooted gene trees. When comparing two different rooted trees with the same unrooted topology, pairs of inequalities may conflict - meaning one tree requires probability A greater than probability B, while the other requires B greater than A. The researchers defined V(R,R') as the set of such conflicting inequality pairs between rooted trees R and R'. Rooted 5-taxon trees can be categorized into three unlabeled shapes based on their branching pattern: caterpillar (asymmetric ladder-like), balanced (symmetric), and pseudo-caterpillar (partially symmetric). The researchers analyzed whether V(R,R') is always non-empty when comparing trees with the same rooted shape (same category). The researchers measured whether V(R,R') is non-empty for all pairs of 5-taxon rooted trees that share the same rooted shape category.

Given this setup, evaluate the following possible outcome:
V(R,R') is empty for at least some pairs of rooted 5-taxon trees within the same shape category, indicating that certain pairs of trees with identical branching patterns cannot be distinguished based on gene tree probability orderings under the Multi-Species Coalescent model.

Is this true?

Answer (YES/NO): NO